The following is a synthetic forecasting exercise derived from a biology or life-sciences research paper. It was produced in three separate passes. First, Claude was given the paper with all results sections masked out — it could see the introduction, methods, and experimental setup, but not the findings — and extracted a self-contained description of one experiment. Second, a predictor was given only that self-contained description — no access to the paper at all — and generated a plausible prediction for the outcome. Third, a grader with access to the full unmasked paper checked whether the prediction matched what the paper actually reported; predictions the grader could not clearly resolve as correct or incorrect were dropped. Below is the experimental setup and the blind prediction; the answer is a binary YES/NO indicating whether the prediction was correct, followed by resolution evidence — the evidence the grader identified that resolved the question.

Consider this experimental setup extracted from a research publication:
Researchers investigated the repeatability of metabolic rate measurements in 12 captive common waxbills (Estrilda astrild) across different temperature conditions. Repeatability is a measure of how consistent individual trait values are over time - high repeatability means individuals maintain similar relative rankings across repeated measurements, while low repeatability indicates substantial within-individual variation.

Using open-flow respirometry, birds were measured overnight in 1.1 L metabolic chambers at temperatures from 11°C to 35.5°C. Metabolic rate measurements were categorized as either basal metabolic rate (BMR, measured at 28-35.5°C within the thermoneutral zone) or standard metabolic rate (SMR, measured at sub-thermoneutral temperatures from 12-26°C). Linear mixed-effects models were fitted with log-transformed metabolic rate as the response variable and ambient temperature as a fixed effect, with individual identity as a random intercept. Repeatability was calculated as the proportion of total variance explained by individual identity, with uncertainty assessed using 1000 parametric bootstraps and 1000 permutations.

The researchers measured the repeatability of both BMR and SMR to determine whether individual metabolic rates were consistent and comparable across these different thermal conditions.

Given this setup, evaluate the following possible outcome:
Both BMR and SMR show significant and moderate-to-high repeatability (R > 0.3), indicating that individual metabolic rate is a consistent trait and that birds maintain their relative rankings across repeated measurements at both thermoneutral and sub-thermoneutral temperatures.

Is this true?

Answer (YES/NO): NO